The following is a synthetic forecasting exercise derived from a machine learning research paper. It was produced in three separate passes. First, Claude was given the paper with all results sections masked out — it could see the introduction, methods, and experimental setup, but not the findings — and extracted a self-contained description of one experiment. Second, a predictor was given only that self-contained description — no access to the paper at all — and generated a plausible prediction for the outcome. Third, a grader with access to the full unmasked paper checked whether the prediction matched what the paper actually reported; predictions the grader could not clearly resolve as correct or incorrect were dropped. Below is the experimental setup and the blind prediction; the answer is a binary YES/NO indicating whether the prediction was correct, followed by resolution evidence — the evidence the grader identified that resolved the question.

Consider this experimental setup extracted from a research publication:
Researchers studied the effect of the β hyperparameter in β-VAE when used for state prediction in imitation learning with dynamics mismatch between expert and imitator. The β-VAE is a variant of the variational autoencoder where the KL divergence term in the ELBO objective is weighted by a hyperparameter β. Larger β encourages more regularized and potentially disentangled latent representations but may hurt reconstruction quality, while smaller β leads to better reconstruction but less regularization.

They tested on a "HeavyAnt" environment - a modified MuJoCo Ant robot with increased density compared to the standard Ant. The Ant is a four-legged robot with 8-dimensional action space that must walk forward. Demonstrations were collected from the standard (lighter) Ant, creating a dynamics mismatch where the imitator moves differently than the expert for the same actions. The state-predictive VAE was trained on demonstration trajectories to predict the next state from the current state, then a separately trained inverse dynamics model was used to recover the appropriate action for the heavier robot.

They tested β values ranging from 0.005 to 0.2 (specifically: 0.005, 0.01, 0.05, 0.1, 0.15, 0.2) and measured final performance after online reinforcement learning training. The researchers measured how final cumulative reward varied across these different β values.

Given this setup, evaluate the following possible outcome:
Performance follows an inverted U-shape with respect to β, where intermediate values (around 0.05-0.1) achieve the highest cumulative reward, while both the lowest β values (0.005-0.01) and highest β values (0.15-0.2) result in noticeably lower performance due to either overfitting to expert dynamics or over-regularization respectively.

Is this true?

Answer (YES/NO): YES